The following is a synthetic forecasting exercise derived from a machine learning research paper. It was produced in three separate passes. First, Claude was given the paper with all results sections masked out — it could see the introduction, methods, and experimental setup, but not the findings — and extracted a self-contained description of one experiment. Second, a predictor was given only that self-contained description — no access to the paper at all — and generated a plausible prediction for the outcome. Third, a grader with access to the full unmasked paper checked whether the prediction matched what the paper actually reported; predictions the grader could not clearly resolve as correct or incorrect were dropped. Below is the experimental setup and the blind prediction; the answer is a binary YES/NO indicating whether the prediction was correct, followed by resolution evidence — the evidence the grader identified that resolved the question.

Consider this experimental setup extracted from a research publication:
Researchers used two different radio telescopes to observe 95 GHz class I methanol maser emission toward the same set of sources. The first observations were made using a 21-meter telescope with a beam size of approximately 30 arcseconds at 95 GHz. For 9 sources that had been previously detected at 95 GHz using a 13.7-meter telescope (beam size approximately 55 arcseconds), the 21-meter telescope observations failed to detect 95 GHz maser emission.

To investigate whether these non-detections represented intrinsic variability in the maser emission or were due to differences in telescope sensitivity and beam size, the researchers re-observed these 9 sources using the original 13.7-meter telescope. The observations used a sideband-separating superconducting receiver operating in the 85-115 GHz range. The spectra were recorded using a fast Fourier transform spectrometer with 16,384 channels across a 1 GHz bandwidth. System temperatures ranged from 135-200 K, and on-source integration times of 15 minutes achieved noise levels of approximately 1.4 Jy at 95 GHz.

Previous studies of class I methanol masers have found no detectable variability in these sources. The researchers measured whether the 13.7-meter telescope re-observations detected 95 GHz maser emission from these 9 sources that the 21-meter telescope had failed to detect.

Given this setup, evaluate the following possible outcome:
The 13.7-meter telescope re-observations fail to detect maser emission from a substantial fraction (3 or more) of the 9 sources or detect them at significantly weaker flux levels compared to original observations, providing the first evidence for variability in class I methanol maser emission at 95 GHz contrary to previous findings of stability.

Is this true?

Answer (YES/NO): NO